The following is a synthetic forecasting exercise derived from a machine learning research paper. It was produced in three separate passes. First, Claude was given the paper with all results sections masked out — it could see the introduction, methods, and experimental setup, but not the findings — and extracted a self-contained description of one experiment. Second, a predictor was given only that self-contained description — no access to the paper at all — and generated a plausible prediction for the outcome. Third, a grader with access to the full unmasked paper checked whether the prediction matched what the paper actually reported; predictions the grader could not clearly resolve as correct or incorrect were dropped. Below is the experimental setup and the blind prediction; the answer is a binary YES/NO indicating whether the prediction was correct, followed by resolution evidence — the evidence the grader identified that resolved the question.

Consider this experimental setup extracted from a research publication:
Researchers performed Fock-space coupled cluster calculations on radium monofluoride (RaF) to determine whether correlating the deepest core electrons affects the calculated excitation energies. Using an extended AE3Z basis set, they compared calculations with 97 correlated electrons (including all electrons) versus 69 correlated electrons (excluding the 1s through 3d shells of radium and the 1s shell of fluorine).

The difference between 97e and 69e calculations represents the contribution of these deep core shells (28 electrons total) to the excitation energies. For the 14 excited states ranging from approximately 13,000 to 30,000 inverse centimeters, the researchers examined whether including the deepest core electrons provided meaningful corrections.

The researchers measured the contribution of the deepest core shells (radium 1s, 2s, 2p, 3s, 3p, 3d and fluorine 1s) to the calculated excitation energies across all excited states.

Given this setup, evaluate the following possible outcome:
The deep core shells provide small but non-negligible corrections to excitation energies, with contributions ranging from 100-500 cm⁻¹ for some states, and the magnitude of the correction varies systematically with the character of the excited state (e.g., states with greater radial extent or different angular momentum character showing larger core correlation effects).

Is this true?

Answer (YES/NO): NO